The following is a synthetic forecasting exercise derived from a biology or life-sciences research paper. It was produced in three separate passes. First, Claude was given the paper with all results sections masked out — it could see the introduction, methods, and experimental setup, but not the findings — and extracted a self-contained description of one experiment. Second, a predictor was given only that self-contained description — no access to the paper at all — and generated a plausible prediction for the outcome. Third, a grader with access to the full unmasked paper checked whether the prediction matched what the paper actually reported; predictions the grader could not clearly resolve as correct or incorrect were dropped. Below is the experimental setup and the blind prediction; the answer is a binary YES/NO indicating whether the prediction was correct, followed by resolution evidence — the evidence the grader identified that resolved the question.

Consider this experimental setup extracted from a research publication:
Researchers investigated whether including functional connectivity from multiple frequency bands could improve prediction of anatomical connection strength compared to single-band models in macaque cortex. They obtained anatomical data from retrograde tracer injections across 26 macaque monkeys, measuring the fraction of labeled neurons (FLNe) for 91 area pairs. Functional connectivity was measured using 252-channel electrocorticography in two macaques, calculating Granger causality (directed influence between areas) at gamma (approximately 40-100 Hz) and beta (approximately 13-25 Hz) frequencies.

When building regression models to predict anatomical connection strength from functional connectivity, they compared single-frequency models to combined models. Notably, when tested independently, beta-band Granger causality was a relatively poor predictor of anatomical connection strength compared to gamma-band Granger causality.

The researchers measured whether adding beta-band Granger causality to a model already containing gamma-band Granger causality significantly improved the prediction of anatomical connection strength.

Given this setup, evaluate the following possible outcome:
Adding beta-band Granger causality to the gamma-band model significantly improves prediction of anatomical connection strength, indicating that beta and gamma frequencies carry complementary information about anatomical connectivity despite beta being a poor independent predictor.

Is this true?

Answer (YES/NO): NO